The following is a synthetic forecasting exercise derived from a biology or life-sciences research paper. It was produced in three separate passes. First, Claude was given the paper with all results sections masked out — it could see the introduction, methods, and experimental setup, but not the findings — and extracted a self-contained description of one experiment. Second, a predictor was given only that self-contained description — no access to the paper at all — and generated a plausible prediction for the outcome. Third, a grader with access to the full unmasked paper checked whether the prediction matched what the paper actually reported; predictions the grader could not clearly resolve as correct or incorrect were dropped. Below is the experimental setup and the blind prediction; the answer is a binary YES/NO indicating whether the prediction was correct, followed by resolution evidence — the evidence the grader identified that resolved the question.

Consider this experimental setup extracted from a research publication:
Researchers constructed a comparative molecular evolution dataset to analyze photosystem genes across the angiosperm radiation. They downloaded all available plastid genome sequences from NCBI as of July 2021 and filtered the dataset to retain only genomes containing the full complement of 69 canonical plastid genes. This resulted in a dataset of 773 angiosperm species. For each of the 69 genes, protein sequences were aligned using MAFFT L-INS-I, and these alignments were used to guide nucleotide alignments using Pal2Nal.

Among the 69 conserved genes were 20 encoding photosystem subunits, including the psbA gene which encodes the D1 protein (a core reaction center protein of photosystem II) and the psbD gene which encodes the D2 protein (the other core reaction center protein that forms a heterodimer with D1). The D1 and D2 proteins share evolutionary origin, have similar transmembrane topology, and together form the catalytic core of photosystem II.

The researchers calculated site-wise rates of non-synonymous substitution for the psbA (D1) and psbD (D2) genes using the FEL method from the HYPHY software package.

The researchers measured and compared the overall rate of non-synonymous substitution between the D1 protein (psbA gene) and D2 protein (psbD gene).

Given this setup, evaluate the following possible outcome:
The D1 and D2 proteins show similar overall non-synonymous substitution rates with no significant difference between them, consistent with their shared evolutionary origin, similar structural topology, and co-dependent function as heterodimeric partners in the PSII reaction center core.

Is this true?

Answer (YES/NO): NO